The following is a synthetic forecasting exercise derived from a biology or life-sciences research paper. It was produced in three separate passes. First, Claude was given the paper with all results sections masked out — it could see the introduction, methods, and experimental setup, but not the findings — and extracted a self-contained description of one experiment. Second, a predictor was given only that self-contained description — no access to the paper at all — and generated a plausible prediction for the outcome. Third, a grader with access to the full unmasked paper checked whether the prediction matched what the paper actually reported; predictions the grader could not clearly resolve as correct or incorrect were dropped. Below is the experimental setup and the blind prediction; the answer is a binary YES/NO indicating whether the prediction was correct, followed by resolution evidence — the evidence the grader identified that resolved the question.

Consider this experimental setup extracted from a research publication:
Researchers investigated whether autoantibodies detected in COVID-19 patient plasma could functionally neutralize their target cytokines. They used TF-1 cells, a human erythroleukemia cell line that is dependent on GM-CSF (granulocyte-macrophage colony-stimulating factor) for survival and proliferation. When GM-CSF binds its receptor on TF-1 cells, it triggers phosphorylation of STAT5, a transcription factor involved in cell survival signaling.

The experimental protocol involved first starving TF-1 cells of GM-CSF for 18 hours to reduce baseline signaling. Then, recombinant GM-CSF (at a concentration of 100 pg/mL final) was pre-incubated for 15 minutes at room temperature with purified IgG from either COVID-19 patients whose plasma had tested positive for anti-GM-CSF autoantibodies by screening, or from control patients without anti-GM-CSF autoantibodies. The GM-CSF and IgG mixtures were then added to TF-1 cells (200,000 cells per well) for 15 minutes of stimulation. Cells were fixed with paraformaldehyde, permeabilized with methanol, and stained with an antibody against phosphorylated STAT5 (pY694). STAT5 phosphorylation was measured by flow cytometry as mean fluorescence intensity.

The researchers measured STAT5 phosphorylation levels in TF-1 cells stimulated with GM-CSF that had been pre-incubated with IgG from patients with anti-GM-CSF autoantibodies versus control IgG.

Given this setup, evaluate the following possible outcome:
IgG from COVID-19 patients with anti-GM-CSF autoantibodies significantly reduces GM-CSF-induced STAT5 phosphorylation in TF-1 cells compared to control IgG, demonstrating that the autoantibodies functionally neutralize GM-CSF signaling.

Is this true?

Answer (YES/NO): YES